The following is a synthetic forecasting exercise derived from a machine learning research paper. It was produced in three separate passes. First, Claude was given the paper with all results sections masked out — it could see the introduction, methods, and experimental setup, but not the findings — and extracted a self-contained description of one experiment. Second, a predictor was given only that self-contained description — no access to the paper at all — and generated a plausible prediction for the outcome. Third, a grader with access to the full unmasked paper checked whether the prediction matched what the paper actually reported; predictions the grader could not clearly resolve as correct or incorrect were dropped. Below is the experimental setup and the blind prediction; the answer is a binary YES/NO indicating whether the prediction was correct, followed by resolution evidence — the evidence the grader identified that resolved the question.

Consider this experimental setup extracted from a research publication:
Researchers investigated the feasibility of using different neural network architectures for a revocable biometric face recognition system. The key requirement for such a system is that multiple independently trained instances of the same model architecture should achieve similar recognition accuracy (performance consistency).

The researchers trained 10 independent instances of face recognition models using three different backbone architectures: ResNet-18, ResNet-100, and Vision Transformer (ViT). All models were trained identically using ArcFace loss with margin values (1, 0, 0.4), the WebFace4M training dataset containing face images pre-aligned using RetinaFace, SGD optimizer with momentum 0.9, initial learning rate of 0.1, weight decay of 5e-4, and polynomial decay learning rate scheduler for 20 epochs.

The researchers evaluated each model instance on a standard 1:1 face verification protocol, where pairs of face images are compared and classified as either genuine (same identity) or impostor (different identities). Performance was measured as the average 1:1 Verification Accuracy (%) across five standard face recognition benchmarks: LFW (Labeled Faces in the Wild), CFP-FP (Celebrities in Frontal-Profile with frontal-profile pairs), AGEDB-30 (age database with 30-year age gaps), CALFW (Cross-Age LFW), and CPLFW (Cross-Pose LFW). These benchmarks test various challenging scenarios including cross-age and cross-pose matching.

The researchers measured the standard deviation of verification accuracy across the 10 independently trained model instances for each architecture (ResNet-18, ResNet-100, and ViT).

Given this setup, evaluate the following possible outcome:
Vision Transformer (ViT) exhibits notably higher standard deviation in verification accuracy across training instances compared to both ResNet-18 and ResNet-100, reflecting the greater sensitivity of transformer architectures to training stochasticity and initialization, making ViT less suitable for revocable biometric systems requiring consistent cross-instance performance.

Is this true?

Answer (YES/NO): YES